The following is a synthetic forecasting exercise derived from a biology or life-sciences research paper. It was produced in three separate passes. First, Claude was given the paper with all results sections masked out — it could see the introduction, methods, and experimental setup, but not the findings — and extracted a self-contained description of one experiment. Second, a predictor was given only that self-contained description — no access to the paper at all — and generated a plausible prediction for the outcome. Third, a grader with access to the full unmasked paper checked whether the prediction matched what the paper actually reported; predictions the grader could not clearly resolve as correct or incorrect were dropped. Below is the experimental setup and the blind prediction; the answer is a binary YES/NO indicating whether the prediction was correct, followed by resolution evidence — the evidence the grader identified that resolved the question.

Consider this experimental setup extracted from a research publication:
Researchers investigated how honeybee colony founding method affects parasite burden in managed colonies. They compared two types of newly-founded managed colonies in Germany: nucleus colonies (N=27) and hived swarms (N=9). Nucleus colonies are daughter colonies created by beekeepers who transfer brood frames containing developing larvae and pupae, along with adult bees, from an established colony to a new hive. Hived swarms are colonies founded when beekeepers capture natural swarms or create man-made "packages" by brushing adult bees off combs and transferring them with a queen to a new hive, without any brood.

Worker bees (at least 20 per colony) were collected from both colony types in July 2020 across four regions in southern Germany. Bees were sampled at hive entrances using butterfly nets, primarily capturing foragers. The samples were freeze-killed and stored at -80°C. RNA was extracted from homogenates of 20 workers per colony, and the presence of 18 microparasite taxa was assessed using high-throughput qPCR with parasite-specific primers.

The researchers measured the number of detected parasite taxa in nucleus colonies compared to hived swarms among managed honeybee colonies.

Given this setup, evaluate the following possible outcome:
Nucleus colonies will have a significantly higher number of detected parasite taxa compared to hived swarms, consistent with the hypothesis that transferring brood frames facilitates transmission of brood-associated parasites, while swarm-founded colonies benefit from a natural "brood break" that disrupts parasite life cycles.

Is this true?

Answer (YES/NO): NO